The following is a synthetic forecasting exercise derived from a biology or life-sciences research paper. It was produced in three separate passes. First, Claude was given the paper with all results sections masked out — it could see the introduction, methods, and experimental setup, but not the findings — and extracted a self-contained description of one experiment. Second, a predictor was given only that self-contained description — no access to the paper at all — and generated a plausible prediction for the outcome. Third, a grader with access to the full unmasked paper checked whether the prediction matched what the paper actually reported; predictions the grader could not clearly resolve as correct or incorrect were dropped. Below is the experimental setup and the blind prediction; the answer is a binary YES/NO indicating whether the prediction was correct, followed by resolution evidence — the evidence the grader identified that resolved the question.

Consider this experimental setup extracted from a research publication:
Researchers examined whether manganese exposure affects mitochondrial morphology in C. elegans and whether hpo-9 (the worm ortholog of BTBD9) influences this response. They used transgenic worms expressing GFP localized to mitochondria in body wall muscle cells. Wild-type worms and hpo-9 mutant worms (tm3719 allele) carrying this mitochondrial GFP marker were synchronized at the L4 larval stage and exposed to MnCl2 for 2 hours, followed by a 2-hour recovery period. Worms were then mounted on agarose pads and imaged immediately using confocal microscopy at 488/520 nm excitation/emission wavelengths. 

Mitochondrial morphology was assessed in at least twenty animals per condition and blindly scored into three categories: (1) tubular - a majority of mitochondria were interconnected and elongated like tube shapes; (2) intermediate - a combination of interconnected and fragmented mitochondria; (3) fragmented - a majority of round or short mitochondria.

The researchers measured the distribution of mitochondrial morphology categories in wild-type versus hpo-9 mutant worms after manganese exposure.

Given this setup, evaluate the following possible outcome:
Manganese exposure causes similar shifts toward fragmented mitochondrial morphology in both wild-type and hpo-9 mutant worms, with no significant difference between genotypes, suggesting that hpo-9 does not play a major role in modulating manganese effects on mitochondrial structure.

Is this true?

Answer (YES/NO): NO